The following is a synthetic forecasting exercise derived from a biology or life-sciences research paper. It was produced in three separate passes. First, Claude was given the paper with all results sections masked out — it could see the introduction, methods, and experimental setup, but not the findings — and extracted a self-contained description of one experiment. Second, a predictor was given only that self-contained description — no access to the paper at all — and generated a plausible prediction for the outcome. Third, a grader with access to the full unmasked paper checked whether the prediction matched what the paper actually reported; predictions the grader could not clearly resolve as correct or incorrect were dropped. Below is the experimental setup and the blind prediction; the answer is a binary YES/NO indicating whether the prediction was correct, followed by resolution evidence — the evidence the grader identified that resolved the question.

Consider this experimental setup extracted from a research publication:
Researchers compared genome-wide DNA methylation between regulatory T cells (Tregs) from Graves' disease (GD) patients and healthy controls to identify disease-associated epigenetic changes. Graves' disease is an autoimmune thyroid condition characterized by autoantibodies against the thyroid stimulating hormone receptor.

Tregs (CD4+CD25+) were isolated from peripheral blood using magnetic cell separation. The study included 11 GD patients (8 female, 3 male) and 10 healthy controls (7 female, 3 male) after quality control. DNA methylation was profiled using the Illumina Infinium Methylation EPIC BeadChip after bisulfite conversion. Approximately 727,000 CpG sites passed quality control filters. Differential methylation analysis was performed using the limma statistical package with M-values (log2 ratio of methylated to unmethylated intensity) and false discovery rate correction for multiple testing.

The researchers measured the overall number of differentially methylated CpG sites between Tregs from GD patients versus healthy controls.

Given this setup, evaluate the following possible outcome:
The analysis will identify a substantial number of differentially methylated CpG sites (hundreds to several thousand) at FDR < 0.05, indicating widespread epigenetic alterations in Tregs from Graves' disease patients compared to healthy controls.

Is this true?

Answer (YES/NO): NO